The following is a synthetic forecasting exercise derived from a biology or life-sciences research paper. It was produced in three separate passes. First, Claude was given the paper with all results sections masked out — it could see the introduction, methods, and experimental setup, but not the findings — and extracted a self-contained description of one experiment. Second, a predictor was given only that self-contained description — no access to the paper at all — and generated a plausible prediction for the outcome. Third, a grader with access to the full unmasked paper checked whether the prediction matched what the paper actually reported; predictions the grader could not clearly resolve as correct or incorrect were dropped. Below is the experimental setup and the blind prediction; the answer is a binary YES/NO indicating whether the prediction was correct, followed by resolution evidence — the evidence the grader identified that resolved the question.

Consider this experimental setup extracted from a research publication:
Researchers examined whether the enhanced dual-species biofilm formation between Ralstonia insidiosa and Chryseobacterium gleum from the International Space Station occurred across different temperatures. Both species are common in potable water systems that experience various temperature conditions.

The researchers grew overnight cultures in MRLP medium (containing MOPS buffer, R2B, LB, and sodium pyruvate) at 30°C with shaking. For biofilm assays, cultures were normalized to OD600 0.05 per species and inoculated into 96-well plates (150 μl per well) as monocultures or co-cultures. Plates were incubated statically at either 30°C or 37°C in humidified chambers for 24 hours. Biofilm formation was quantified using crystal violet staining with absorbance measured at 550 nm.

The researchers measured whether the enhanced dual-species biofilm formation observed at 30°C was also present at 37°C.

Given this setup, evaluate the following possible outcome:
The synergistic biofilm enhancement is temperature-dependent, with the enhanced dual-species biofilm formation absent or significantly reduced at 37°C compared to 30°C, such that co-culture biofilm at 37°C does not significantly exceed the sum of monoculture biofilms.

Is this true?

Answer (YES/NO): NO